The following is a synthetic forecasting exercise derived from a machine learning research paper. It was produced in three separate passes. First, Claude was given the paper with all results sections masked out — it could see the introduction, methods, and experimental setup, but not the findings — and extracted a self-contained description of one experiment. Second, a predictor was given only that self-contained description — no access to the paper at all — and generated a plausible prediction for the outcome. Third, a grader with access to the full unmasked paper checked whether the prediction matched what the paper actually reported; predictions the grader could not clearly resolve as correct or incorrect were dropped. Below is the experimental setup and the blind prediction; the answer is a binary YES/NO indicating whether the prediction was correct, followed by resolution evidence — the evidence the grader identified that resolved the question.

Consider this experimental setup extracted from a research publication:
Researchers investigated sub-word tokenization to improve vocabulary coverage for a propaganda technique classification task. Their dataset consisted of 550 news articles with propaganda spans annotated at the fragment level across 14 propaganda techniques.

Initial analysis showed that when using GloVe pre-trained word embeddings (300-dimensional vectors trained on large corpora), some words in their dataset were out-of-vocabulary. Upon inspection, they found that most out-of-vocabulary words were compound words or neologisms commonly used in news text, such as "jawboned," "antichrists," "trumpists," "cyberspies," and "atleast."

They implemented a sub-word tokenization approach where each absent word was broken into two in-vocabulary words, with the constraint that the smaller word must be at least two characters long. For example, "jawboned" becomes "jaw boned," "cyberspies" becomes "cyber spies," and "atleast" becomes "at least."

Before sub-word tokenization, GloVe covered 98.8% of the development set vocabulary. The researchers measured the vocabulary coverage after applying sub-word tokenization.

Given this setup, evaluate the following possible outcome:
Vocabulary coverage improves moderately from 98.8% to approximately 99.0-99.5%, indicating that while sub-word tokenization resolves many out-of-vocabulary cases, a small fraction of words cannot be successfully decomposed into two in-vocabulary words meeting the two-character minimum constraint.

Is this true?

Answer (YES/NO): YES